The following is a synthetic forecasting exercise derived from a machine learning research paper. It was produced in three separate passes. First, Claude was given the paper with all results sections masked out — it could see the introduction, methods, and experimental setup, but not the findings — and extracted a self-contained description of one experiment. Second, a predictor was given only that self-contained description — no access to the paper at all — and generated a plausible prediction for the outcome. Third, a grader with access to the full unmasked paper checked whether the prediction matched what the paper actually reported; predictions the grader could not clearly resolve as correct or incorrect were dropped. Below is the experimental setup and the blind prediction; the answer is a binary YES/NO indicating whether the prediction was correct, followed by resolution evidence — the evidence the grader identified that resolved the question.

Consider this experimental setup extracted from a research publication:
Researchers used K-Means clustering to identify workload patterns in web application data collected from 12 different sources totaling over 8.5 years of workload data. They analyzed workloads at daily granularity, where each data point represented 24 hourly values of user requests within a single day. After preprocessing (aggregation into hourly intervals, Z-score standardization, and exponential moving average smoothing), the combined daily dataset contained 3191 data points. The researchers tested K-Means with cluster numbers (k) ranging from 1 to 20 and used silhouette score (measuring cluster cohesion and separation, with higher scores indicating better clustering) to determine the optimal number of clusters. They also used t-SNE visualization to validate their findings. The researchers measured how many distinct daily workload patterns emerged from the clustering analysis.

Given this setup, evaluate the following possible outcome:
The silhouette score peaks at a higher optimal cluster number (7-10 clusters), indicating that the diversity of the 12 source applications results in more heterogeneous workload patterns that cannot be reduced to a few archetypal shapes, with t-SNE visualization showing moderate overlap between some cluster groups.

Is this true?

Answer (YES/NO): NO